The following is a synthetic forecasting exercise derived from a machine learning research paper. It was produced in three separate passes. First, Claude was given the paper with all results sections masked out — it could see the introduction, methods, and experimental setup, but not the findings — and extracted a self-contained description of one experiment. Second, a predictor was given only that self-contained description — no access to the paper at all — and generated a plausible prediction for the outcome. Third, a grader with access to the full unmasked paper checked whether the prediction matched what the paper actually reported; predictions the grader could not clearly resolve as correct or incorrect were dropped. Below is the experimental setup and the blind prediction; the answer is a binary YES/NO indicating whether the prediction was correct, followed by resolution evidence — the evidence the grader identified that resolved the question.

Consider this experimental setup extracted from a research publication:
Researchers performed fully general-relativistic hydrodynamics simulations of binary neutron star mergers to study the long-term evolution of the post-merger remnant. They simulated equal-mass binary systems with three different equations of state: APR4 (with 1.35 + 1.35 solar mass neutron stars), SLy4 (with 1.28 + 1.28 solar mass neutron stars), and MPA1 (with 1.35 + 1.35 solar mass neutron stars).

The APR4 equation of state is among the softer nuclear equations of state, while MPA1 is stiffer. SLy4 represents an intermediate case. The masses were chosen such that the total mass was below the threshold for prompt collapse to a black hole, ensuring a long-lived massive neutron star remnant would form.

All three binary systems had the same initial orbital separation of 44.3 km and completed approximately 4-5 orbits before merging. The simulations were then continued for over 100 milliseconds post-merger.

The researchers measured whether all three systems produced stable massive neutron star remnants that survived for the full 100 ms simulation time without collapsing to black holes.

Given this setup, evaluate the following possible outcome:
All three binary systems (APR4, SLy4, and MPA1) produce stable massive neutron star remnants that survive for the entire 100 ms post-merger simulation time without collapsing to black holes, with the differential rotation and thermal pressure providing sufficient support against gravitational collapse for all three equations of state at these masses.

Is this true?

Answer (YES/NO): YES